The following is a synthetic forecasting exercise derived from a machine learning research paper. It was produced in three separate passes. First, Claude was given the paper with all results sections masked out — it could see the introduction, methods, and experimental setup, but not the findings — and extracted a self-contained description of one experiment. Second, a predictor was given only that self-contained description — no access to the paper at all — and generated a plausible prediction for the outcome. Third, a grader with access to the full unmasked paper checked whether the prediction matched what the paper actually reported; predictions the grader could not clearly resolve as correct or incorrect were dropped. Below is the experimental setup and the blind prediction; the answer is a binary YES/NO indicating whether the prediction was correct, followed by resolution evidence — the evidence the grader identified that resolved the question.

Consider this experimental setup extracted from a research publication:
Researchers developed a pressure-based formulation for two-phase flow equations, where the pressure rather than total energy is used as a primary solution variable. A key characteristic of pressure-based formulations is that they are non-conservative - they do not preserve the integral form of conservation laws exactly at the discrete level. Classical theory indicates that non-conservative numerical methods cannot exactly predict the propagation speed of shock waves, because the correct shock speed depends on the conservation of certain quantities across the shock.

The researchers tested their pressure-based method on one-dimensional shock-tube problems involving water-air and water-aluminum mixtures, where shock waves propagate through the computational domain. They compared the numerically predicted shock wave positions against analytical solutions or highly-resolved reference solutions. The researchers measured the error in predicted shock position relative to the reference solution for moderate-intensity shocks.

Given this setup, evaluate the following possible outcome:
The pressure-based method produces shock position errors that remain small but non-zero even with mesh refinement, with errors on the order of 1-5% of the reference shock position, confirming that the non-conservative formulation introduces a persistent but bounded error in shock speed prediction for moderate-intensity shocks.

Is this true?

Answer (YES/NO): YES